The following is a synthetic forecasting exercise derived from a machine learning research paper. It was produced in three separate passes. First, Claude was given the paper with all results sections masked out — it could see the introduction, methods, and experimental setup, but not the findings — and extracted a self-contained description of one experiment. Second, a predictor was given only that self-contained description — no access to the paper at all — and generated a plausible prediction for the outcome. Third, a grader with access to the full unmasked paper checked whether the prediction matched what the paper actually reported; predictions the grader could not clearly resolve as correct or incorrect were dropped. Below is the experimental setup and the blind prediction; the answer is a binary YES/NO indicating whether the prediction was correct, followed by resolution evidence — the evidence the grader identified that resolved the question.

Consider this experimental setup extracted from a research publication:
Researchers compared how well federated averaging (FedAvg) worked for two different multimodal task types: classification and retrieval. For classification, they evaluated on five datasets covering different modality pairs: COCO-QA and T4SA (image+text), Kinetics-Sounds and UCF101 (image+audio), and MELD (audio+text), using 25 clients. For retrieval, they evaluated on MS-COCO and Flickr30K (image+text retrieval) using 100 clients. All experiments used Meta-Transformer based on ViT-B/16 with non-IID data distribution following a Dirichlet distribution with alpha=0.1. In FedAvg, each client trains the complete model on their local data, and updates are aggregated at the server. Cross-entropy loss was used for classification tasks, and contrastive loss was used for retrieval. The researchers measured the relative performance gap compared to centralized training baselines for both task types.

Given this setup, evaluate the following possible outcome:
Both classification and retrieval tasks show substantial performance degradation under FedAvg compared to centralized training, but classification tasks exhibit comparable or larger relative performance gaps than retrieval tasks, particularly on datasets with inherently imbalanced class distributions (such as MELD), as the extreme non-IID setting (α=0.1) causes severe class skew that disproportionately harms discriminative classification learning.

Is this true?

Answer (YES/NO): NO